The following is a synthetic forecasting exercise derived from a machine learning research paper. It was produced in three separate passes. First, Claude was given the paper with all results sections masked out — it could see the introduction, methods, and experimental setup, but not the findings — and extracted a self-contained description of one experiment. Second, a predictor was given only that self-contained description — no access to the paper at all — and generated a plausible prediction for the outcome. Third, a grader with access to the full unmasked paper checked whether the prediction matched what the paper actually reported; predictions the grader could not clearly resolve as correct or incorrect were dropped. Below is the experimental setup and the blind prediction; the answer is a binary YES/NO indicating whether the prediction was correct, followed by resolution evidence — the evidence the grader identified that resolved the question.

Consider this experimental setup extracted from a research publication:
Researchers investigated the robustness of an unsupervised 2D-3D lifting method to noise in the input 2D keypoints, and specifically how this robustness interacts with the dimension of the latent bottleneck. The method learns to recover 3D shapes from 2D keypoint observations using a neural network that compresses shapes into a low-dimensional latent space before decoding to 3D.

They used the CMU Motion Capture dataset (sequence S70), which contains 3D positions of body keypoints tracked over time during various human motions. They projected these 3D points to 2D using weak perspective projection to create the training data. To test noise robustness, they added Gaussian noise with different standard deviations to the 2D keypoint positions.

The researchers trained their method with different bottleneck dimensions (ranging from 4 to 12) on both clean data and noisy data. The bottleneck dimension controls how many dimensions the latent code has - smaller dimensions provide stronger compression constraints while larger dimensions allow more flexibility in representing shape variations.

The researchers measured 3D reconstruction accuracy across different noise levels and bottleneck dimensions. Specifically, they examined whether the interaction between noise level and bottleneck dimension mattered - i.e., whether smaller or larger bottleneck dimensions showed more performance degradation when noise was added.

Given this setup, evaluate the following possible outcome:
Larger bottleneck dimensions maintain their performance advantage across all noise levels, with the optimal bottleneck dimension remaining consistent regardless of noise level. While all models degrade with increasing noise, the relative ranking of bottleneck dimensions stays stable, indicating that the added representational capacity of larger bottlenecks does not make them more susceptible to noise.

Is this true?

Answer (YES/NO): NO